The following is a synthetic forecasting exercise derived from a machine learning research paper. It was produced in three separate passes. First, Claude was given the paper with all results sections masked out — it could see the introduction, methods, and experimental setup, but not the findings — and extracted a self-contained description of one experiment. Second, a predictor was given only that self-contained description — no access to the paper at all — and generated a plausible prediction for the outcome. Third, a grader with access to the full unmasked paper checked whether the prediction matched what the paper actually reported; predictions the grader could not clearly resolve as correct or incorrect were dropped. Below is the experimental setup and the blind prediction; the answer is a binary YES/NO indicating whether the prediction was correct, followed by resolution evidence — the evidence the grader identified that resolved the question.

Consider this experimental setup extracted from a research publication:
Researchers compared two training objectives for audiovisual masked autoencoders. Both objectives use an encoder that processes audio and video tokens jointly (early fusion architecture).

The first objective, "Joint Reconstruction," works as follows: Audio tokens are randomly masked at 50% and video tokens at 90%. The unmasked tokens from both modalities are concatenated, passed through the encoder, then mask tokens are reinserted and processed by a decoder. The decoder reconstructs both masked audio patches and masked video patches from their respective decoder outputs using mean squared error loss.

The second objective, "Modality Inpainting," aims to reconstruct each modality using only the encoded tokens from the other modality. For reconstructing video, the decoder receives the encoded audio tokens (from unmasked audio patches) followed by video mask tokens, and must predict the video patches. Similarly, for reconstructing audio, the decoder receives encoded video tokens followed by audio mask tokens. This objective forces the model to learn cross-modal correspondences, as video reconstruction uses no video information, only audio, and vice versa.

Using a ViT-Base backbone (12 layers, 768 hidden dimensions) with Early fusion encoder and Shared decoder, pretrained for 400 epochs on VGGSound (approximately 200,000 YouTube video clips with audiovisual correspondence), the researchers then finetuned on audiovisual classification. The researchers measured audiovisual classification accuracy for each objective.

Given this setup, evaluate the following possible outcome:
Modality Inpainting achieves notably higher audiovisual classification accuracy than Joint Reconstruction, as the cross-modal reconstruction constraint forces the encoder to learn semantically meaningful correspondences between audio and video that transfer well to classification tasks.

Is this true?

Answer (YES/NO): NO